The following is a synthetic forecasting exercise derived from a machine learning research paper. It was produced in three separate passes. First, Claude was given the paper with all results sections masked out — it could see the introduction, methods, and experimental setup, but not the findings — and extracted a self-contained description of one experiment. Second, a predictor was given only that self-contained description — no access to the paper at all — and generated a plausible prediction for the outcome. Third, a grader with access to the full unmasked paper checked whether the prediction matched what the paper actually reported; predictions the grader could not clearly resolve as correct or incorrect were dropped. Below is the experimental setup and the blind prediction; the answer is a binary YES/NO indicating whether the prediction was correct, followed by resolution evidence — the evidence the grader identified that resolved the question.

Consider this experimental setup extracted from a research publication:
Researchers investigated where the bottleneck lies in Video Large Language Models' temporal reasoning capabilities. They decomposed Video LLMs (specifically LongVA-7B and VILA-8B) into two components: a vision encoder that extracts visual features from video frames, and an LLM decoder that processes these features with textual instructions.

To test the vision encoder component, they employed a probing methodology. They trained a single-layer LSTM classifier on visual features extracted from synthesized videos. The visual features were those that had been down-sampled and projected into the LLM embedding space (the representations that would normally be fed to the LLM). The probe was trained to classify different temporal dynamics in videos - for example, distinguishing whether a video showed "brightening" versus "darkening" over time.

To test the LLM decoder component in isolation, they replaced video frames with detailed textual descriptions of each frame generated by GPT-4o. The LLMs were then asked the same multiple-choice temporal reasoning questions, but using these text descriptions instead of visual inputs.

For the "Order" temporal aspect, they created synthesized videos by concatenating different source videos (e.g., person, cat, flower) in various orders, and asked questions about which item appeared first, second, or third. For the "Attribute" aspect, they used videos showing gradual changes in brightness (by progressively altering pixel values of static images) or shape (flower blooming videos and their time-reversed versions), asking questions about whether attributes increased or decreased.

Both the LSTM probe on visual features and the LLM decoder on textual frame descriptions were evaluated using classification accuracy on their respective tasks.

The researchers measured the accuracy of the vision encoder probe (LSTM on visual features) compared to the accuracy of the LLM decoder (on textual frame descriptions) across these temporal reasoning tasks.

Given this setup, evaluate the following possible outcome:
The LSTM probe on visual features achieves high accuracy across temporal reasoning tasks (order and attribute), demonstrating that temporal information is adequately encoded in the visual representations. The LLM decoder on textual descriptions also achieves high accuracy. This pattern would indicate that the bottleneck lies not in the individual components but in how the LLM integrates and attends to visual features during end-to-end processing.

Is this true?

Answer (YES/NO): NO